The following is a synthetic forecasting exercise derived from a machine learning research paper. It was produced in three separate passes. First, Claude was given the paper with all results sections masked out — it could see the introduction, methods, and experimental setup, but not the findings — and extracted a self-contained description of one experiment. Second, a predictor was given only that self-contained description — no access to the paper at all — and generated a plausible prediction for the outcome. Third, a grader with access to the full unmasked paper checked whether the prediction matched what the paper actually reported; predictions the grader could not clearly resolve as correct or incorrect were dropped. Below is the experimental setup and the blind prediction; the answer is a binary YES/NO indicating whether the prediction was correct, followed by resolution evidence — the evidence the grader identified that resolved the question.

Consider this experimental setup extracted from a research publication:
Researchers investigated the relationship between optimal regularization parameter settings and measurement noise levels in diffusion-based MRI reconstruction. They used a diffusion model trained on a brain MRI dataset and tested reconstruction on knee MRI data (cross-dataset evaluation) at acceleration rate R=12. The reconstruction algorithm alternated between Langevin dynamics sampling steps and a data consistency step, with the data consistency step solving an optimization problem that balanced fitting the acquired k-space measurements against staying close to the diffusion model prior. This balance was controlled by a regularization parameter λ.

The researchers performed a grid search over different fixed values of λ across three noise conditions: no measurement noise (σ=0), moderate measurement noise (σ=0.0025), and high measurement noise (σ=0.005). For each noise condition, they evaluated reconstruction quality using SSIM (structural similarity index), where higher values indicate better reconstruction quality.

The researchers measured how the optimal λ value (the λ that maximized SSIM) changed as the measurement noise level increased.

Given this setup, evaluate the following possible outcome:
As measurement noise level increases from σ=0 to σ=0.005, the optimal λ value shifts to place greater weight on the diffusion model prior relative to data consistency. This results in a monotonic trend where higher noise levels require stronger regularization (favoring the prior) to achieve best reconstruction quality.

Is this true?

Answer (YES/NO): YES